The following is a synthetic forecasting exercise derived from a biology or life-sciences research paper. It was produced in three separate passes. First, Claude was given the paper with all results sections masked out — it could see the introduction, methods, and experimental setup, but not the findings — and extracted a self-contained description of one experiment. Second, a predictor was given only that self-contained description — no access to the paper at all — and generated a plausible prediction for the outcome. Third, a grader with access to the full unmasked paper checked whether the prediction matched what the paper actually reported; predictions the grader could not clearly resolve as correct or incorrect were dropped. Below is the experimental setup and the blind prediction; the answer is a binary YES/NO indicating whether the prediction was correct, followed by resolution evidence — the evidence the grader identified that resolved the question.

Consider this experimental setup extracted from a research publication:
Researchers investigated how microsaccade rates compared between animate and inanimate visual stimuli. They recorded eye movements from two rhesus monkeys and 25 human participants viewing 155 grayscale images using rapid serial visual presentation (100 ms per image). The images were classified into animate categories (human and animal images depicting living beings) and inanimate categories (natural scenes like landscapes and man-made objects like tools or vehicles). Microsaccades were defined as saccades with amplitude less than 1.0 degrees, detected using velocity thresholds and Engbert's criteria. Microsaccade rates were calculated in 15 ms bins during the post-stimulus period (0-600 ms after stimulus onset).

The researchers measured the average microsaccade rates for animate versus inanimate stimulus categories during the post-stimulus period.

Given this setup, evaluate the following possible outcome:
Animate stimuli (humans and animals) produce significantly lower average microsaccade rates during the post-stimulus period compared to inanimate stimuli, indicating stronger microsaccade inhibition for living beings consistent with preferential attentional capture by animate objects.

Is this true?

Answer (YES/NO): NO